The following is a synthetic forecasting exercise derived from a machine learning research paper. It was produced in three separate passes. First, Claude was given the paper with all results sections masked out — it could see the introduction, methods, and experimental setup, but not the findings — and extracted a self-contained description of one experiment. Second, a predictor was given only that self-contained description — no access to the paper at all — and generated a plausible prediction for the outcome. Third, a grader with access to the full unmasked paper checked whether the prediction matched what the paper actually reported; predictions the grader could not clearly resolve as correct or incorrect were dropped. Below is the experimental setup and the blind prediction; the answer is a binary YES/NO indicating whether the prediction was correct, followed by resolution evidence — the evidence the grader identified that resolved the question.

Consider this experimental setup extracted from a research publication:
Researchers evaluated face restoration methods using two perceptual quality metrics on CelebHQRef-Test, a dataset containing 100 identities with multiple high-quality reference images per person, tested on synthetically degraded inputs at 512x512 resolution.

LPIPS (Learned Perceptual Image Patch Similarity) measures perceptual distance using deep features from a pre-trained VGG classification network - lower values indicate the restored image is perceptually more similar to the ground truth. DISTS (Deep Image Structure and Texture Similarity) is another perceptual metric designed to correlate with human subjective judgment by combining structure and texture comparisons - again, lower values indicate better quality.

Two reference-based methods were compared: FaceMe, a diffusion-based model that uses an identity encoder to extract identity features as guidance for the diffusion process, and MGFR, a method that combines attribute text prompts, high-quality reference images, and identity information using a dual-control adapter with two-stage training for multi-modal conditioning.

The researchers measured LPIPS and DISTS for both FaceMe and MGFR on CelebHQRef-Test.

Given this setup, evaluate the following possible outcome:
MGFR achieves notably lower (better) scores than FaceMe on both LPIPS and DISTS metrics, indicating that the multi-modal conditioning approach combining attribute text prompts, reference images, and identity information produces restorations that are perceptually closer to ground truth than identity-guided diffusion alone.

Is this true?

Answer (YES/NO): NO